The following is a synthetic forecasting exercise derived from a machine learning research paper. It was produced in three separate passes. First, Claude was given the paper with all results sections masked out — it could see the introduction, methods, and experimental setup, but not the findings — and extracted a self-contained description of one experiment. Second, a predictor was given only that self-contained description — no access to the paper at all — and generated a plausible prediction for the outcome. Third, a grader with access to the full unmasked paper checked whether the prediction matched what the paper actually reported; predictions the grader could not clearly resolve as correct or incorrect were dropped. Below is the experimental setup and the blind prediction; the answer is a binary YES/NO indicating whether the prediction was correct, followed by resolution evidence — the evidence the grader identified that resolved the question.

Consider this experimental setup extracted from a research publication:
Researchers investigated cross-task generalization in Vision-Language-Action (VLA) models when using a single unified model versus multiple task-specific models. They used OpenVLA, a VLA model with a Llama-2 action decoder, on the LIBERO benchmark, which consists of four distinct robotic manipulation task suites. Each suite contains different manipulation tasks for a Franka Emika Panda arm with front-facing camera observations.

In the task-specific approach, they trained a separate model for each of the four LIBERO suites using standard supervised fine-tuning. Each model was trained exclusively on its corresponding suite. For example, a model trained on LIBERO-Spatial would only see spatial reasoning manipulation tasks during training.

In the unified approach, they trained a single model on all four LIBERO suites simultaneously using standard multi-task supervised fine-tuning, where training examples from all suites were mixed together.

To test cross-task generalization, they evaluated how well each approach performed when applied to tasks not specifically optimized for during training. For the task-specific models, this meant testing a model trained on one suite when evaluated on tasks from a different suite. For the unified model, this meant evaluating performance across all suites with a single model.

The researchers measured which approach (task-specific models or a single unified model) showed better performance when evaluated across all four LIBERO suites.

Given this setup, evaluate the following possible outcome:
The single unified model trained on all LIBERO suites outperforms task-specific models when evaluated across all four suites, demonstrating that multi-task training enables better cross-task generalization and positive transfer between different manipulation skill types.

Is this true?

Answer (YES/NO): YES